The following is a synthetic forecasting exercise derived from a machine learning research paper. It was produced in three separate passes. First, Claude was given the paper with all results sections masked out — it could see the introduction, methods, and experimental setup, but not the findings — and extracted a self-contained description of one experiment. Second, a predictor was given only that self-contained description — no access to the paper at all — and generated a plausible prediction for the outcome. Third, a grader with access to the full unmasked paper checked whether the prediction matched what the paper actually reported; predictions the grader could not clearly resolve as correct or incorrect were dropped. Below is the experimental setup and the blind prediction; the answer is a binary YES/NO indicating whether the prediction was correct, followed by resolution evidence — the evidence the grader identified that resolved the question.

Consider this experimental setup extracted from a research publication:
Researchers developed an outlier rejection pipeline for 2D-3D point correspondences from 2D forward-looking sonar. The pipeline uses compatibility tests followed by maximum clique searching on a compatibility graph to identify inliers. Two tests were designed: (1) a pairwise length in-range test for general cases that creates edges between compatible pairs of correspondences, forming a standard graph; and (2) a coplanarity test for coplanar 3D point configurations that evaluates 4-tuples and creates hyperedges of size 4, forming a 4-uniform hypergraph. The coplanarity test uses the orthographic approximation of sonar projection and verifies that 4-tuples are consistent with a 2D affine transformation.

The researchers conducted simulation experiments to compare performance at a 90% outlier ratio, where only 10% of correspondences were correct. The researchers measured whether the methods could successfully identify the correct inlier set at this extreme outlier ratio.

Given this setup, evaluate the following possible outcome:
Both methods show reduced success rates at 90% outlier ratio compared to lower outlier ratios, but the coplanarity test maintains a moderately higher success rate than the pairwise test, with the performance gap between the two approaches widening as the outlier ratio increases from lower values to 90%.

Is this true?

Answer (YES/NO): NO